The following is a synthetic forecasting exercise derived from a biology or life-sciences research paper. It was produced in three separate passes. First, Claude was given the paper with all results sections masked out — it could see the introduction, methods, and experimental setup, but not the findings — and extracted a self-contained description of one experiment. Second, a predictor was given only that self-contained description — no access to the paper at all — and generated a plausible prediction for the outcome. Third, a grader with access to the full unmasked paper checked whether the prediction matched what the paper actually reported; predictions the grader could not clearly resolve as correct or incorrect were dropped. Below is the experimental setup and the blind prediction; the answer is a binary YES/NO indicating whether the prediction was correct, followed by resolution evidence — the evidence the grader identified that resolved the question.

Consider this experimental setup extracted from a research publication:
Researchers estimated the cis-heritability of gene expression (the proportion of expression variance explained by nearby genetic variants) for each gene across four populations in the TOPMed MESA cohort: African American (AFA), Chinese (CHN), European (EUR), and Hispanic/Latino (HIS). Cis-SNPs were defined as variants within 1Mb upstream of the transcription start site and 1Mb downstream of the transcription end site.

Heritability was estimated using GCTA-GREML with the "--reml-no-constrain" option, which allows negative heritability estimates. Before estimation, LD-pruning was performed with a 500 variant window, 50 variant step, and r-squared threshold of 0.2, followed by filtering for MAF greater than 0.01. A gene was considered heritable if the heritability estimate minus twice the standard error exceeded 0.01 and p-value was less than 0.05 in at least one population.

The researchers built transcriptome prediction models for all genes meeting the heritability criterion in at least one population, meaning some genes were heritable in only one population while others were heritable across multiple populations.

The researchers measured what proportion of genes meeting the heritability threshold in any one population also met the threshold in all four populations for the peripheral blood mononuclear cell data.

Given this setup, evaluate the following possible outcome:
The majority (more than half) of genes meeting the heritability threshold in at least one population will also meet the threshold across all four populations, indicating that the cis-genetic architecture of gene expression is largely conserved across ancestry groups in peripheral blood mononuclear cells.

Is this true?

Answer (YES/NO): NO